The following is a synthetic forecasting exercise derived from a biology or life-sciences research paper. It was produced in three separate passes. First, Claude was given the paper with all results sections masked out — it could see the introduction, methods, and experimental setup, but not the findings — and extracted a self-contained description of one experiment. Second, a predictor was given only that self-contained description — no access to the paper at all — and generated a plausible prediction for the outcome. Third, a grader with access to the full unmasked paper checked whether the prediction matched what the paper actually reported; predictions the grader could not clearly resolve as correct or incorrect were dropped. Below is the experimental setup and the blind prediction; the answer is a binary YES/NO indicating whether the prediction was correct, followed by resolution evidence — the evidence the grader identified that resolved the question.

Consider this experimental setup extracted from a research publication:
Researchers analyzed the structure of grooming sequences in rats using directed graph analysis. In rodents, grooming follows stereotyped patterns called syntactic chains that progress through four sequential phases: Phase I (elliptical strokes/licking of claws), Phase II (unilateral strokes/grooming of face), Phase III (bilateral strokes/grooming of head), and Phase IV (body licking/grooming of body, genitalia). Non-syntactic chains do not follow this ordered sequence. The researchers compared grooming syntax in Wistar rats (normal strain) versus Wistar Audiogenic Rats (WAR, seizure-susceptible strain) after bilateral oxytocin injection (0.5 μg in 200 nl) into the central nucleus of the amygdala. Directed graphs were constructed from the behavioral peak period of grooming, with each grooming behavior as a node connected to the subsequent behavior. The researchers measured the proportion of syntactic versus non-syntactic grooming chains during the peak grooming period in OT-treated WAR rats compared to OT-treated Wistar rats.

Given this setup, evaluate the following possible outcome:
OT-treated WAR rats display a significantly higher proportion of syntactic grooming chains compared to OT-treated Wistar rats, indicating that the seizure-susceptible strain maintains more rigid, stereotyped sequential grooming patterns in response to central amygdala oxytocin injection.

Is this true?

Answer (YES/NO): NO